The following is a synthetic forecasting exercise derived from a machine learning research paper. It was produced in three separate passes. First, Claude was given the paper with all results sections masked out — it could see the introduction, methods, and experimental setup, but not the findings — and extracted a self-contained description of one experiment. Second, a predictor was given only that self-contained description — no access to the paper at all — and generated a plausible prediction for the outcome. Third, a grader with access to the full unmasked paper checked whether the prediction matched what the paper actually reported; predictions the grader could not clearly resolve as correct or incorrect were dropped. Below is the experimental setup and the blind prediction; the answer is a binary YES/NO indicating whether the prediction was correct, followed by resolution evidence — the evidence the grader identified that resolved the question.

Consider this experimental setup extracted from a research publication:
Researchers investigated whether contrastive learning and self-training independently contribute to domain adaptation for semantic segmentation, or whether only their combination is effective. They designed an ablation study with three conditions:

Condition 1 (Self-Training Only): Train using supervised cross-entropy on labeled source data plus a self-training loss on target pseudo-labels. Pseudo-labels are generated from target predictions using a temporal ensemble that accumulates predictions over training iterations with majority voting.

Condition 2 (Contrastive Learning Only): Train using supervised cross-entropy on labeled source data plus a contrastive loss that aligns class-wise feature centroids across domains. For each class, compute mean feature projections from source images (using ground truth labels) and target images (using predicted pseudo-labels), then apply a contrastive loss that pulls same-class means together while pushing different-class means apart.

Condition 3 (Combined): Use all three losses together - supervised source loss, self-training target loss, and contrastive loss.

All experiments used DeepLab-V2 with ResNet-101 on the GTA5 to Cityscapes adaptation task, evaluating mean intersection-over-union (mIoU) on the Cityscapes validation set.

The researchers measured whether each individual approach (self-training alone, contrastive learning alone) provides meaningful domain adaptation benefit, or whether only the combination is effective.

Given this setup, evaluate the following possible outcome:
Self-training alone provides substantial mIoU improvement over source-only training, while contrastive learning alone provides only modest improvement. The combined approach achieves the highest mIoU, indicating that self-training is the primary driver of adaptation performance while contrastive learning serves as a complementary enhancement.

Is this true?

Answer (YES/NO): YES